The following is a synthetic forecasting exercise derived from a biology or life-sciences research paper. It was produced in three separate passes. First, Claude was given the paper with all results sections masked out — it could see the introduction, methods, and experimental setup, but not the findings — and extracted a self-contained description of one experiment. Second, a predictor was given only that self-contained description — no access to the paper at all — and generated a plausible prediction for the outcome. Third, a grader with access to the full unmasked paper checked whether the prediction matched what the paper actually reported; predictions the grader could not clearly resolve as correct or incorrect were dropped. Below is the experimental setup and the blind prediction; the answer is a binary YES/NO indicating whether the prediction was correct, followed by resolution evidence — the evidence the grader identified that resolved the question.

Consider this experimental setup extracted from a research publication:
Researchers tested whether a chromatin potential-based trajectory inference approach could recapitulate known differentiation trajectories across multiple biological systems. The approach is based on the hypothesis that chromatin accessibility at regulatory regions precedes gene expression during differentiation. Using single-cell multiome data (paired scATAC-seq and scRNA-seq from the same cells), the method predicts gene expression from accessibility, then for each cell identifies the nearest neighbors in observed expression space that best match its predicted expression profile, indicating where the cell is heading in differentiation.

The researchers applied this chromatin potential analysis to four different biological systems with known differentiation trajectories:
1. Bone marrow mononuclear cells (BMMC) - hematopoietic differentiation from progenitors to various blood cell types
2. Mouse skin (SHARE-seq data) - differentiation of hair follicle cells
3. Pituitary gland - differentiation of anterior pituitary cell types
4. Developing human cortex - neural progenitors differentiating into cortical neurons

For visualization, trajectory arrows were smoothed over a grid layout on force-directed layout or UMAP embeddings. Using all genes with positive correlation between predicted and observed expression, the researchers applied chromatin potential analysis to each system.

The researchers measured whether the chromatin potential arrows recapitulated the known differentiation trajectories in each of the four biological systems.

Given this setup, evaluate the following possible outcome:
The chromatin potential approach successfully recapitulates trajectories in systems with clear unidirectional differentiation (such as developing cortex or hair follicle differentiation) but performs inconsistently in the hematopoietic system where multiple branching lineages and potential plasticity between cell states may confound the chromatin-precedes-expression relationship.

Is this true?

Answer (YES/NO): NO